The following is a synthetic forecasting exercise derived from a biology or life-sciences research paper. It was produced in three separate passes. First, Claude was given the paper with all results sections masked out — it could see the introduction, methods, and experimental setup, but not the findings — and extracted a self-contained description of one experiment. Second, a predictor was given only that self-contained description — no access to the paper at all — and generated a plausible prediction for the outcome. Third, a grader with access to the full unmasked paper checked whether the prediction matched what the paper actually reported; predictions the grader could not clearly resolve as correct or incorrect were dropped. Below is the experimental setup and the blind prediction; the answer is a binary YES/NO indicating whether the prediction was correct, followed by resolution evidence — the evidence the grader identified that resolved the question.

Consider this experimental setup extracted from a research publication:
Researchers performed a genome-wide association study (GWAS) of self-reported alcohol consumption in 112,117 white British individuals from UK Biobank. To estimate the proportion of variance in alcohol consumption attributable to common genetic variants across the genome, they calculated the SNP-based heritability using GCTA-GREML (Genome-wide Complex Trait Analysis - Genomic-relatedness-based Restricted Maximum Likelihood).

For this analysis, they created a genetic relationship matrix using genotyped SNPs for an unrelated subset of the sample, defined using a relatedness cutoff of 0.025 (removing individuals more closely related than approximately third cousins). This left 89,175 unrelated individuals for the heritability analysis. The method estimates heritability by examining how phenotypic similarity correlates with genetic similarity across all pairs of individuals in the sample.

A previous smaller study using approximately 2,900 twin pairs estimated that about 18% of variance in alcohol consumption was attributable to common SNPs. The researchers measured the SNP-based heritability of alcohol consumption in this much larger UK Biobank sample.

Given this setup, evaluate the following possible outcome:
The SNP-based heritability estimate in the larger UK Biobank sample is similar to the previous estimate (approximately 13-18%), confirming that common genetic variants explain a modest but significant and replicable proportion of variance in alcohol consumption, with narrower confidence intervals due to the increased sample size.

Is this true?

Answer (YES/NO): YES